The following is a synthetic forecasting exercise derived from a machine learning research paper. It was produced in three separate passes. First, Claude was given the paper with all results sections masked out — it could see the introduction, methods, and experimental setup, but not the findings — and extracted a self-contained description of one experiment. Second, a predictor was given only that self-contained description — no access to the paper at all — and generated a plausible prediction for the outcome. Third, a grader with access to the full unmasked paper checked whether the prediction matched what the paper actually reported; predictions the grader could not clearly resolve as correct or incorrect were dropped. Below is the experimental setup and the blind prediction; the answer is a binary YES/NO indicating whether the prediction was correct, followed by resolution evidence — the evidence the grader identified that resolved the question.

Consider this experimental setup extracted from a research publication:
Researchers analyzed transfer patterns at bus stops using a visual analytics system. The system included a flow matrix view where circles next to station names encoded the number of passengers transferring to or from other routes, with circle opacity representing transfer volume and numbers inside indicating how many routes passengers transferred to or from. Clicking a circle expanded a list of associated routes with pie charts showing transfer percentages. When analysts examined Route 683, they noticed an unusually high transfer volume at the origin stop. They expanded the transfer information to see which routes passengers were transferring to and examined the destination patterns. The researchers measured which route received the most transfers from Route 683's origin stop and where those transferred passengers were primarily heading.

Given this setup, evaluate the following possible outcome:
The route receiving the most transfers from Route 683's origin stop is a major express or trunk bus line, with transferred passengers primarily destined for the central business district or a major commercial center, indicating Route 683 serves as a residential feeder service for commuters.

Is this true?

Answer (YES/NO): NO